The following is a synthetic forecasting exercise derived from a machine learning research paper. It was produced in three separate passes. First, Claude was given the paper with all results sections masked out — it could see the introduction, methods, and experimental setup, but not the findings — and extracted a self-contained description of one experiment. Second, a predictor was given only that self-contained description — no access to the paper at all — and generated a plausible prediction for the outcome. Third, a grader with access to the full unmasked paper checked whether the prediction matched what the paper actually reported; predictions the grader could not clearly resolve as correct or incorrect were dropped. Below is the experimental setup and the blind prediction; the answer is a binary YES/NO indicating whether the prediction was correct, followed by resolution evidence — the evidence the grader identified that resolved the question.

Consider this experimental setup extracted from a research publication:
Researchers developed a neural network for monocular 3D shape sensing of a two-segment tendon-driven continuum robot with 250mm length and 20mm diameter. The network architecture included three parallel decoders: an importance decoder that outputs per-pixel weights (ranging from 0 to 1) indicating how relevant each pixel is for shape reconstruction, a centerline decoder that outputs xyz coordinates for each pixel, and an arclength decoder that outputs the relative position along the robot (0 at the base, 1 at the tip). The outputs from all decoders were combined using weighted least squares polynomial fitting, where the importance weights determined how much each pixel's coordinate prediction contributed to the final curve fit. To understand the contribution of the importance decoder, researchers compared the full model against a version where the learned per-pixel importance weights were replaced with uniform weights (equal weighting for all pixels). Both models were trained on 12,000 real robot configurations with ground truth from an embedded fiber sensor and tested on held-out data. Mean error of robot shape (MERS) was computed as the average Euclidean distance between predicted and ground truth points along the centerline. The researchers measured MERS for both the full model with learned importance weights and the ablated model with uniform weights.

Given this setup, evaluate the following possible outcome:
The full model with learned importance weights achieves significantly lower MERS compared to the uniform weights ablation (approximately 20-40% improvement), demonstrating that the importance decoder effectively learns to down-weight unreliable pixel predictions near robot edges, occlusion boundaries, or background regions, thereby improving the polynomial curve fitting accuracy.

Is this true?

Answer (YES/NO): NO